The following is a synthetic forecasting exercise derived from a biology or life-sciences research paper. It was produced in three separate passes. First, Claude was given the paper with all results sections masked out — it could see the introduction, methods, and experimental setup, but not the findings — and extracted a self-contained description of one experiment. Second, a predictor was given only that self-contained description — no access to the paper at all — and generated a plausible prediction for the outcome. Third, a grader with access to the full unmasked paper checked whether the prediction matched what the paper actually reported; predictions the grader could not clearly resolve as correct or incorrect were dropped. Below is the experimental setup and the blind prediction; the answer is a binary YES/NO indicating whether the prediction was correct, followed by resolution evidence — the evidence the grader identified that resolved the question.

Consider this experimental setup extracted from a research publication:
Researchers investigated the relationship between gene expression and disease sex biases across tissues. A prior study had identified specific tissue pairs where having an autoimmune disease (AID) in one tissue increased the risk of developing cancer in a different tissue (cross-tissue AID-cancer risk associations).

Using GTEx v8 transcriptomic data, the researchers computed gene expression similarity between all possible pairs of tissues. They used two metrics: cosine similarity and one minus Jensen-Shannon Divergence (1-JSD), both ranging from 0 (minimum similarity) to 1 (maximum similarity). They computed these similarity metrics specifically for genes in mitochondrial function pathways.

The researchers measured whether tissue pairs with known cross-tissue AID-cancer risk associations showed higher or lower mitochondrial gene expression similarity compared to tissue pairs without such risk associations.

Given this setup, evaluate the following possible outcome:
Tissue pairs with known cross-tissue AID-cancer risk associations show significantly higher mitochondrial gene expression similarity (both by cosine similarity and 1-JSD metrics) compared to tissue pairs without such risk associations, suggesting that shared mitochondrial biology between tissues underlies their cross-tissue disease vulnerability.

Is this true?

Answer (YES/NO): YES